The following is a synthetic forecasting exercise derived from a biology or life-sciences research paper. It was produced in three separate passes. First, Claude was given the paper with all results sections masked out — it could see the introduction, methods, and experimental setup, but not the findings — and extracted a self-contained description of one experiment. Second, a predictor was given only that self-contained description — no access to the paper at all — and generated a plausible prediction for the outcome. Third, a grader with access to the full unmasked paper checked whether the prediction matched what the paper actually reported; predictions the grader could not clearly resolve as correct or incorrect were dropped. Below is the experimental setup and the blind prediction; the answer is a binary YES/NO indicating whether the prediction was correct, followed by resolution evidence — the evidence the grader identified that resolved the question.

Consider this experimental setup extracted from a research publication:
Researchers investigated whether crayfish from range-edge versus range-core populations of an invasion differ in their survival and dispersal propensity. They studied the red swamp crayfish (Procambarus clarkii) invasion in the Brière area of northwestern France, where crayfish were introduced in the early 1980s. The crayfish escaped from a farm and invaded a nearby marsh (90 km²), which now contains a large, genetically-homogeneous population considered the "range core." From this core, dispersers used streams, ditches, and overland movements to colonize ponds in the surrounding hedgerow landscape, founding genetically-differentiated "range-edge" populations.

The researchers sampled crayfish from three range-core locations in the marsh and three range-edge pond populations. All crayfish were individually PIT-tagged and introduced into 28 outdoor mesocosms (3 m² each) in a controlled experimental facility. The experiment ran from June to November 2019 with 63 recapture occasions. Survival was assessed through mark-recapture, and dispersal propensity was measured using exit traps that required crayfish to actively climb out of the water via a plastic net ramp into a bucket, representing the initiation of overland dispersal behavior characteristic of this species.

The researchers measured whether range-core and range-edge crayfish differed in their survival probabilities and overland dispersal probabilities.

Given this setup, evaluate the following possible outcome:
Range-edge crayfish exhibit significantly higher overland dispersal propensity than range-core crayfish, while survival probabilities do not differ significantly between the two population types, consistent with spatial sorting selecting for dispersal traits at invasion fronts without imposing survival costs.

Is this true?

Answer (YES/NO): NO